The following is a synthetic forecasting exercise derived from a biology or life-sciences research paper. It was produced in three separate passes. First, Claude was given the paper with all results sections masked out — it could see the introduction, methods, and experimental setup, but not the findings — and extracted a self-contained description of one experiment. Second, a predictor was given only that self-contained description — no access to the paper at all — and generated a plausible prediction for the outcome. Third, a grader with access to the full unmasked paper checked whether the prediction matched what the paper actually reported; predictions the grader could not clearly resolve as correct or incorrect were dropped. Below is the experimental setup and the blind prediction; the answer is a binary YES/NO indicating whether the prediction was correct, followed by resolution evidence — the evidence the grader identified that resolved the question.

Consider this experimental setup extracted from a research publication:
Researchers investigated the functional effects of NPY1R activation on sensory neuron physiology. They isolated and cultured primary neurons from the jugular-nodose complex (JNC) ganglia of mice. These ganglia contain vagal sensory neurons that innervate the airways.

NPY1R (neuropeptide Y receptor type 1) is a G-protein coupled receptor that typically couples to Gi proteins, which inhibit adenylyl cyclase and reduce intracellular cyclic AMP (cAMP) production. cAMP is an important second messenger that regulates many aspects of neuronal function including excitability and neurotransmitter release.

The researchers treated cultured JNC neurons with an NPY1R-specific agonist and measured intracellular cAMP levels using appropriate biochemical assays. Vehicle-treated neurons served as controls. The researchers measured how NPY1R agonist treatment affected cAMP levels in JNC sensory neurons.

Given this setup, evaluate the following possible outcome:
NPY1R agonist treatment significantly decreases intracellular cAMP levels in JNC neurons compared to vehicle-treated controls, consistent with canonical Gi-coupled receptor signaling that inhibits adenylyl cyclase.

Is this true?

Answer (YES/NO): YES